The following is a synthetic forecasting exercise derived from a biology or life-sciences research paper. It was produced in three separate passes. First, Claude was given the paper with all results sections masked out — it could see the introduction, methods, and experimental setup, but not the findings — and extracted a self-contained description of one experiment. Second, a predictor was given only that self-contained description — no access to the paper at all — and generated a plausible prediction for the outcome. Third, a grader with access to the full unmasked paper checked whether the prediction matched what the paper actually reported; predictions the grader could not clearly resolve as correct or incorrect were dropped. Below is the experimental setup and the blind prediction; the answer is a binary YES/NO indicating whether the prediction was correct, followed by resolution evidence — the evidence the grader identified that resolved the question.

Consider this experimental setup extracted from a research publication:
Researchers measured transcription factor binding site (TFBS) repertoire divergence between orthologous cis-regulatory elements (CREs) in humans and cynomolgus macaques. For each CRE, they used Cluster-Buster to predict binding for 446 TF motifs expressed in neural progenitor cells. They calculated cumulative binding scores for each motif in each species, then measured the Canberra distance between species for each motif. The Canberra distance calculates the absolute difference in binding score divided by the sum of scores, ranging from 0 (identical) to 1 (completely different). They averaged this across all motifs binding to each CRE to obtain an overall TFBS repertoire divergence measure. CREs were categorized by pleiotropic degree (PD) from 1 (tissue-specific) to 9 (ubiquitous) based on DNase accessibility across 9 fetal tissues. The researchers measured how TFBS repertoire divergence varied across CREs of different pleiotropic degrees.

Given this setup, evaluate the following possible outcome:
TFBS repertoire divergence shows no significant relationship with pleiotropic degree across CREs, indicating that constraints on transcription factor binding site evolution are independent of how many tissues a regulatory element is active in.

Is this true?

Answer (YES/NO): NO